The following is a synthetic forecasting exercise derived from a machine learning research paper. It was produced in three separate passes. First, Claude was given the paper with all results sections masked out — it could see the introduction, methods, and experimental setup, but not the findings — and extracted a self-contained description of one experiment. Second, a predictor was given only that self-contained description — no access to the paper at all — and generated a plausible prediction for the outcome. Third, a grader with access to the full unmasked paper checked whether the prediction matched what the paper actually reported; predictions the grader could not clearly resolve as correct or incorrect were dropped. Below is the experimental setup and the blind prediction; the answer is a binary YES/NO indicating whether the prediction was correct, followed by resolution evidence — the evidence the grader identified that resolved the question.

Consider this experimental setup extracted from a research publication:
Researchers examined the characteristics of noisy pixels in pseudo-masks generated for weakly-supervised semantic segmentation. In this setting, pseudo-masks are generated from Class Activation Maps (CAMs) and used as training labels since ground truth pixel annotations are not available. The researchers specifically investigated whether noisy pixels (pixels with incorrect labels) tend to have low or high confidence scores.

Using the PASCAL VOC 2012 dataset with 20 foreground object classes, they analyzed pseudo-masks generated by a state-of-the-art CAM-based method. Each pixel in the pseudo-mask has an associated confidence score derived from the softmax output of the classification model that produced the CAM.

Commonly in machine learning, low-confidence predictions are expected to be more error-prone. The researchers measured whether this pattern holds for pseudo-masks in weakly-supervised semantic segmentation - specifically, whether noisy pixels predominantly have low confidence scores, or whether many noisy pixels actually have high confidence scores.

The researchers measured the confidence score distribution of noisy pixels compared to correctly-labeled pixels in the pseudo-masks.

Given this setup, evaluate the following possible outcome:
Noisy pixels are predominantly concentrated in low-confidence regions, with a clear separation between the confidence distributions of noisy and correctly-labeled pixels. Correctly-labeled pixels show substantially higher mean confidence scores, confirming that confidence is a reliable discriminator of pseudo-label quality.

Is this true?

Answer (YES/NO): NO